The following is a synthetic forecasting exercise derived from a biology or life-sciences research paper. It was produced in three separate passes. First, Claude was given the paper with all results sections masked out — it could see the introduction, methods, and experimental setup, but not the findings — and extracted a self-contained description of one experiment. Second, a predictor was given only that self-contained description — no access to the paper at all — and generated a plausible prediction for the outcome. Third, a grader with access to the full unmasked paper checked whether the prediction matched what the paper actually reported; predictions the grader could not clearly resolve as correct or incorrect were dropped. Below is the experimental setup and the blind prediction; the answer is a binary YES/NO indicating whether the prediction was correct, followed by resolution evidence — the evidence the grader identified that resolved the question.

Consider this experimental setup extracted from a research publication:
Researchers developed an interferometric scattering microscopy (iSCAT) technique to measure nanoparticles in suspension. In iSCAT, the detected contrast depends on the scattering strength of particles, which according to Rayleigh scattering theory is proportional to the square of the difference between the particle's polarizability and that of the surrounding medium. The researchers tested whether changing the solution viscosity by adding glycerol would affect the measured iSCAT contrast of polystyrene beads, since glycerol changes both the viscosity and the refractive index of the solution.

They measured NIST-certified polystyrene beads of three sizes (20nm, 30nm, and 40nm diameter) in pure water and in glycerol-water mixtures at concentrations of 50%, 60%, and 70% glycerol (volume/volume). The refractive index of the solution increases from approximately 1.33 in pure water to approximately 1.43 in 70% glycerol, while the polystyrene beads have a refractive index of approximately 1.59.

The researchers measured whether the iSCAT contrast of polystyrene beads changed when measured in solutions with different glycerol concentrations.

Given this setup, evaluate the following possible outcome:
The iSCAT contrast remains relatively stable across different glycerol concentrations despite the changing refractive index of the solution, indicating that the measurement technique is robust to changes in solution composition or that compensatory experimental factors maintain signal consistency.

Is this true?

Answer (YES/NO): YES